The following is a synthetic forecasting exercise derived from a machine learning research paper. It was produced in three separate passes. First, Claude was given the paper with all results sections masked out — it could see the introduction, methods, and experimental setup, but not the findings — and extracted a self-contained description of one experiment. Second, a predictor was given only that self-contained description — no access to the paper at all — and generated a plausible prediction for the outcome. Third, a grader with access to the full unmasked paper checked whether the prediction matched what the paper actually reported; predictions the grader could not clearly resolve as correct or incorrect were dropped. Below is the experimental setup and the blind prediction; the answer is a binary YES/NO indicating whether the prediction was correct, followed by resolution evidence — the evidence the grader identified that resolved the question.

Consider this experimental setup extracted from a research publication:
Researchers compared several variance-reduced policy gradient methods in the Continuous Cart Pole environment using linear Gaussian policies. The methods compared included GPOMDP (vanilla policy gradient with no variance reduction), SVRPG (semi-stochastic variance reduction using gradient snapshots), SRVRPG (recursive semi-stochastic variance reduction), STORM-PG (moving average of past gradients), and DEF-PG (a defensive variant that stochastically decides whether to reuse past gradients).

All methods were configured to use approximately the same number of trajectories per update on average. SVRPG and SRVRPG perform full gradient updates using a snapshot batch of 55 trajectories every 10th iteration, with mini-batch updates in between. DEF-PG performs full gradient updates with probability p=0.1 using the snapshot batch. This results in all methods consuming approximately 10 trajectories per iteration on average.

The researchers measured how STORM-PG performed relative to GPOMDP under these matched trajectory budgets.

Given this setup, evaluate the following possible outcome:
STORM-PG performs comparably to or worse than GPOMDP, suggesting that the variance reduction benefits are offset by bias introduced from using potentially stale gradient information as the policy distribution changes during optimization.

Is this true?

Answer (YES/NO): YES